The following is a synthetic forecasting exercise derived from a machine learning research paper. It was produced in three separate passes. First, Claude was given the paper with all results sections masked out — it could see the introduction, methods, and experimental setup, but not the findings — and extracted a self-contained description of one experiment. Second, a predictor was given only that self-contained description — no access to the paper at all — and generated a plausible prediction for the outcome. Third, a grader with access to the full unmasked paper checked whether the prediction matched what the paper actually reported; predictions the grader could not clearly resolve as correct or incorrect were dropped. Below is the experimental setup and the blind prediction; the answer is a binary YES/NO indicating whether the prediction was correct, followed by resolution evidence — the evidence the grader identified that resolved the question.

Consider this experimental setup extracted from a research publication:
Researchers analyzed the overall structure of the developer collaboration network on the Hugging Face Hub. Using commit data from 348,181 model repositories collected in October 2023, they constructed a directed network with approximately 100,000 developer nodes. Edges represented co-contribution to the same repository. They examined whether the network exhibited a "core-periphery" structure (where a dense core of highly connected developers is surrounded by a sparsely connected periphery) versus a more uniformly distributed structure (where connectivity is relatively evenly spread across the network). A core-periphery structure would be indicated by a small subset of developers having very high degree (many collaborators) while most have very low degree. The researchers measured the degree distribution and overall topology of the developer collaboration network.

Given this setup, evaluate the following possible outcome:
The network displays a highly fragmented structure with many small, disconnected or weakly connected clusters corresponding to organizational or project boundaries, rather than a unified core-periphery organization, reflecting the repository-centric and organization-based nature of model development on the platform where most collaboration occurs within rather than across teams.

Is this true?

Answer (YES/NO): NO